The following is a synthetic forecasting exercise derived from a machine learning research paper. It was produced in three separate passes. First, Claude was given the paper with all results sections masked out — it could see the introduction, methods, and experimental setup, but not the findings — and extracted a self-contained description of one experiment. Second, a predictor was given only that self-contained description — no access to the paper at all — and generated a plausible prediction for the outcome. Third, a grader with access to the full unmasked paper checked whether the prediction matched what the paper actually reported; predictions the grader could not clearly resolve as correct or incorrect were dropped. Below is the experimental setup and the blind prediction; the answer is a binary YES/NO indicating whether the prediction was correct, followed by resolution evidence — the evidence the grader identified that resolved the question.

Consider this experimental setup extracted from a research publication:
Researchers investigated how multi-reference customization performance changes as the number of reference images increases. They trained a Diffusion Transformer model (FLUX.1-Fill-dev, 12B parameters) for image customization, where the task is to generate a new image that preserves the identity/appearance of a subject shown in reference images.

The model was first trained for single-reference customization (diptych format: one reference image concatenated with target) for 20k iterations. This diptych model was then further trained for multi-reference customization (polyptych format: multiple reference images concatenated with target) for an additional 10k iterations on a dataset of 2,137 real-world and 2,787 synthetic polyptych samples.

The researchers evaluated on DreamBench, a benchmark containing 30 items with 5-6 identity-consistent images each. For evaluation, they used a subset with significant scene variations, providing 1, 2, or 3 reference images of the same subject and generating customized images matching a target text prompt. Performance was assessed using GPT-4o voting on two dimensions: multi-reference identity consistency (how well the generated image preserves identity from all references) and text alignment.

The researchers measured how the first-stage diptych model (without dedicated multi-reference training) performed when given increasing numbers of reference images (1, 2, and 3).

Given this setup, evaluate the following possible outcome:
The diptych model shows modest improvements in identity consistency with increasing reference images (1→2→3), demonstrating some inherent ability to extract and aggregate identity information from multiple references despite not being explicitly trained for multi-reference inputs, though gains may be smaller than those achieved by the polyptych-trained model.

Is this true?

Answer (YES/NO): NO